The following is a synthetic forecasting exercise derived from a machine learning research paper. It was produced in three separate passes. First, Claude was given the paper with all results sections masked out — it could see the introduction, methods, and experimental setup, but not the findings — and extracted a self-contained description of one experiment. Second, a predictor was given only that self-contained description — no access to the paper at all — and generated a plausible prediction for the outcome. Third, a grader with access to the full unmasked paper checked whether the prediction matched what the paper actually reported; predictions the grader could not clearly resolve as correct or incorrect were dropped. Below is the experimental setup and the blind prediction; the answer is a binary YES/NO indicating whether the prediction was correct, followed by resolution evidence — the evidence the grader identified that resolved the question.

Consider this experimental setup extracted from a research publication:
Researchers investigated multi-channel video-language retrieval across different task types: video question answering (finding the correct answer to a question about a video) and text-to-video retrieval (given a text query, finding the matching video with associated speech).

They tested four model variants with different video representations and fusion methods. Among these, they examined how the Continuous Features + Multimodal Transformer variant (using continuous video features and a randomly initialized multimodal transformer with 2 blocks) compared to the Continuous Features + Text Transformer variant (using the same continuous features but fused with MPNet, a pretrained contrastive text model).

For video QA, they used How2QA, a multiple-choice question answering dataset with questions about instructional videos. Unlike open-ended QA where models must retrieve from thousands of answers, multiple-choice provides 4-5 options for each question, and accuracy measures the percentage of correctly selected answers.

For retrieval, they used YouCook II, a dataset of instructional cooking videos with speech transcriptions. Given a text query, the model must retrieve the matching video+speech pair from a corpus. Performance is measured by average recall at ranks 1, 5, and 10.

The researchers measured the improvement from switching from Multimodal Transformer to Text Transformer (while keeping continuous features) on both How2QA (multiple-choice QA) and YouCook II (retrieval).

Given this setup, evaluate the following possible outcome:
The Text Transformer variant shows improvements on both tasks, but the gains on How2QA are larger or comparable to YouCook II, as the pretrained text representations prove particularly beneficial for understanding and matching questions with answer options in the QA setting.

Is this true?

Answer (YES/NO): NO